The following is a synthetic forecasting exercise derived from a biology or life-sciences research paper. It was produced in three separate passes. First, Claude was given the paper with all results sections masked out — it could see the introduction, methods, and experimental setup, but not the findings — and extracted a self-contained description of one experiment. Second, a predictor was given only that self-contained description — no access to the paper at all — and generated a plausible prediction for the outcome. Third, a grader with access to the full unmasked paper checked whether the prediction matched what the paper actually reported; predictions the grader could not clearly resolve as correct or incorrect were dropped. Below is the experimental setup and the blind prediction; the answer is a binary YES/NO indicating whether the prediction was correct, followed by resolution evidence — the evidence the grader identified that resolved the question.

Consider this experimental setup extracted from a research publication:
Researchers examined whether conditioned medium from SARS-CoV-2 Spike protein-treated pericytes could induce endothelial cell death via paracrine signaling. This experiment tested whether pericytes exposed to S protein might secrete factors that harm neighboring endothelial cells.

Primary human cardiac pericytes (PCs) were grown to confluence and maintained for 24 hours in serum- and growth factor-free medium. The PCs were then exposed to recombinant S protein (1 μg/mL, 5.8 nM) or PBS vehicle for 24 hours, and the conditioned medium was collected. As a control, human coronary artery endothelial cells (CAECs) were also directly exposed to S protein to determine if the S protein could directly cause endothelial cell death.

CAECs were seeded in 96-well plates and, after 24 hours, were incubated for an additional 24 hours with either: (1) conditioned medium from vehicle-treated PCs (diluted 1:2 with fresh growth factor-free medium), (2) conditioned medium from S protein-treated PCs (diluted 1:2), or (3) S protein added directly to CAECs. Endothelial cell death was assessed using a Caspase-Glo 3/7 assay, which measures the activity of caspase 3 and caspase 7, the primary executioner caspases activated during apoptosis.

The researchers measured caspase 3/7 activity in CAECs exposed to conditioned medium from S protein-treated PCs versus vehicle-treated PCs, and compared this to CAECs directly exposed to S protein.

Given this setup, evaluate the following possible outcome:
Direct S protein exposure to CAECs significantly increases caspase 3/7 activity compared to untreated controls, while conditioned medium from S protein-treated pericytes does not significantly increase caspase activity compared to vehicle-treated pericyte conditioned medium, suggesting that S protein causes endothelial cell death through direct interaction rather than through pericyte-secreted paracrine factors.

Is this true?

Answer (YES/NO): NO